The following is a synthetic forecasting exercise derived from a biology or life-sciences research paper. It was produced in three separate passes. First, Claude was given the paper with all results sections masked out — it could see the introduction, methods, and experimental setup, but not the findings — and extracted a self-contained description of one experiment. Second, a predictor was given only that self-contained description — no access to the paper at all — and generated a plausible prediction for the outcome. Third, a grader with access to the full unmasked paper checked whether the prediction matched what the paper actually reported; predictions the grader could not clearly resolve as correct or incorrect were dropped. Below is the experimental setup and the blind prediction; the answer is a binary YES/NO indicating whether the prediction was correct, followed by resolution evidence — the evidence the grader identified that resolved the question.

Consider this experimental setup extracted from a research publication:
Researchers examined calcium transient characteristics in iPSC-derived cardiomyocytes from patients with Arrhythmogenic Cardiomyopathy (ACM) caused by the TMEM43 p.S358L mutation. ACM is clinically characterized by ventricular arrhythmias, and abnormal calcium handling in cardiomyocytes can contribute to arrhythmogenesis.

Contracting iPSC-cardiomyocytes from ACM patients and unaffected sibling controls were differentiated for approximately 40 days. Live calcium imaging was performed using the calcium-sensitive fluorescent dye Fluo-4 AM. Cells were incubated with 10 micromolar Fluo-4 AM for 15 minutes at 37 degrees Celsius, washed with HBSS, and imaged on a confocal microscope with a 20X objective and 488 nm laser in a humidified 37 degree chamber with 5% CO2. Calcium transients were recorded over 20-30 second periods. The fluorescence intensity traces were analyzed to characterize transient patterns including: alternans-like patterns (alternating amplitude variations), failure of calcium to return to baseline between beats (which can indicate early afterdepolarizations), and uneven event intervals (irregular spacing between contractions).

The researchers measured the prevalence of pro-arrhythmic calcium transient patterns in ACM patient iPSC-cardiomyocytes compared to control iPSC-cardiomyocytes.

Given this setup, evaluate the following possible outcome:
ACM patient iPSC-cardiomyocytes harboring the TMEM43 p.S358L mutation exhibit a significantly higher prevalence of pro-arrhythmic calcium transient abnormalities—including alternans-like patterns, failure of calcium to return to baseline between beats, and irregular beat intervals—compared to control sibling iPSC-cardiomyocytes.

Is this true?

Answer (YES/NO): YES